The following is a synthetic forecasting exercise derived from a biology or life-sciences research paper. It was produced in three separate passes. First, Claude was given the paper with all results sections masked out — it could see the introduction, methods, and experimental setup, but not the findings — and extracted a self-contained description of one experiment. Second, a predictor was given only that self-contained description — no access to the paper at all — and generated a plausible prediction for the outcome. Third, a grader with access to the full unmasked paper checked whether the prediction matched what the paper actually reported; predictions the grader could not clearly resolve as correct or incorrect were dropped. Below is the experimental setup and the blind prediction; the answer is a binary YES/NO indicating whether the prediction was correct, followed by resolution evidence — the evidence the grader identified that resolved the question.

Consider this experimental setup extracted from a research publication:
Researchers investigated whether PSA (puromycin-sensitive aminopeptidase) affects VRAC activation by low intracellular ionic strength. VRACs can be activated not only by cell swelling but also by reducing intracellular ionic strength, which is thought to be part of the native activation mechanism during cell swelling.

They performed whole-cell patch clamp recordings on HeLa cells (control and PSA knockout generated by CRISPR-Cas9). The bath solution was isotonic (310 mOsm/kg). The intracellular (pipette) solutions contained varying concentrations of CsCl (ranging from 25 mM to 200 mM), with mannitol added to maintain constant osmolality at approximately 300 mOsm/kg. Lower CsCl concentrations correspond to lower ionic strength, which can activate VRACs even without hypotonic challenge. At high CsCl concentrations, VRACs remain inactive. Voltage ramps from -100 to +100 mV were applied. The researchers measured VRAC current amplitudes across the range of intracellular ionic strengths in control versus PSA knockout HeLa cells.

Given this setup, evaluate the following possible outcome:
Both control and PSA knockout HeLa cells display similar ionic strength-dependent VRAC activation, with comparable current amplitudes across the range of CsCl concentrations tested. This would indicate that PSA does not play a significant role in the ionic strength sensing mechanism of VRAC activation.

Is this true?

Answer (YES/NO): NO